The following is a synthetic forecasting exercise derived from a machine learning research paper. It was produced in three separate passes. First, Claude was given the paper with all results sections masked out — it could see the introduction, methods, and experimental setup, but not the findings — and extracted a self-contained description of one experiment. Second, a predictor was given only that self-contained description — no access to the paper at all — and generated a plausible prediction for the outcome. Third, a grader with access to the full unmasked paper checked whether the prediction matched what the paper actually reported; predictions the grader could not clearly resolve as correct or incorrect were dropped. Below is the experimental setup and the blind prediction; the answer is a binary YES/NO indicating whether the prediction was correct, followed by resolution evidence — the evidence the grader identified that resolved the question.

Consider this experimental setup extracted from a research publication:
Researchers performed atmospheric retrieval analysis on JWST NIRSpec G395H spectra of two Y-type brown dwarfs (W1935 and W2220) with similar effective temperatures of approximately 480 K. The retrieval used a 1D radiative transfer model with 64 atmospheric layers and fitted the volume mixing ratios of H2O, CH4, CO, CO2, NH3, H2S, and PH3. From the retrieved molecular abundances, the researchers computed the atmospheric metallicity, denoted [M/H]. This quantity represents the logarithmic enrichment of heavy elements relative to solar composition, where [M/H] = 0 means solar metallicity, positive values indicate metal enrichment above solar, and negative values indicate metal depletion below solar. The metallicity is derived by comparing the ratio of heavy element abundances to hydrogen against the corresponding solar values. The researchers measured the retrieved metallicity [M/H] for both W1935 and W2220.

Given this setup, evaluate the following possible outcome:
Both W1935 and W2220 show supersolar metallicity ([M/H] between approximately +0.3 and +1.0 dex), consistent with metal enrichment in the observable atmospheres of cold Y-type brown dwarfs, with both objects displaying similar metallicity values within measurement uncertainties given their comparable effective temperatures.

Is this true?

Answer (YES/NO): YES